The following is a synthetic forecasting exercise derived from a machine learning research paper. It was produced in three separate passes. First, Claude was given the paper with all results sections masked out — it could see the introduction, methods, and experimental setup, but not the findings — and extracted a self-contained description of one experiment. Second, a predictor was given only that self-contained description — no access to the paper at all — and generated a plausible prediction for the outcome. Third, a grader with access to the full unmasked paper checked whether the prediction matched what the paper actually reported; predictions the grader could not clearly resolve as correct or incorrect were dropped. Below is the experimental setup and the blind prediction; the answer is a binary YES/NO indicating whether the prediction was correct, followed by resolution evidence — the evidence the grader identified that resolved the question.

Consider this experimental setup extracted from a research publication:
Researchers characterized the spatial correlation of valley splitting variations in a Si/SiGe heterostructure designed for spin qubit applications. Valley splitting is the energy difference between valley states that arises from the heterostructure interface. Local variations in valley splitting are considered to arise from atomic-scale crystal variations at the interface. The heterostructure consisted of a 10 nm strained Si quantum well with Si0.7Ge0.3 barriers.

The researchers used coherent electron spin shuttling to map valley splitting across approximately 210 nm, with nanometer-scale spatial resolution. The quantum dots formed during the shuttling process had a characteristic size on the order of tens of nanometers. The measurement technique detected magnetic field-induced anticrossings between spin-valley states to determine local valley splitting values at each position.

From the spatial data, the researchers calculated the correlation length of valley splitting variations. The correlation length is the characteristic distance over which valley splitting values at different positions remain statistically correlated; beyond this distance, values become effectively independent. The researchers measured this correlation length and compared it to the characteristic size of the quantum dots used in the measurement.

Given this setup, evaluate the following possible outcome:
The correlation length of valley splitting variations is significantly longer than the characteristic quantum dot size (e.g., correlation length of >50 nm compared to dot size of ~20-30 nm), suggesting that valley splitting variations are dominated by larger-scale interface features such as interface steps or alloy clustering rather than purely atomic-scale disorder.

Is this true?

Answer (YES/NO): NO